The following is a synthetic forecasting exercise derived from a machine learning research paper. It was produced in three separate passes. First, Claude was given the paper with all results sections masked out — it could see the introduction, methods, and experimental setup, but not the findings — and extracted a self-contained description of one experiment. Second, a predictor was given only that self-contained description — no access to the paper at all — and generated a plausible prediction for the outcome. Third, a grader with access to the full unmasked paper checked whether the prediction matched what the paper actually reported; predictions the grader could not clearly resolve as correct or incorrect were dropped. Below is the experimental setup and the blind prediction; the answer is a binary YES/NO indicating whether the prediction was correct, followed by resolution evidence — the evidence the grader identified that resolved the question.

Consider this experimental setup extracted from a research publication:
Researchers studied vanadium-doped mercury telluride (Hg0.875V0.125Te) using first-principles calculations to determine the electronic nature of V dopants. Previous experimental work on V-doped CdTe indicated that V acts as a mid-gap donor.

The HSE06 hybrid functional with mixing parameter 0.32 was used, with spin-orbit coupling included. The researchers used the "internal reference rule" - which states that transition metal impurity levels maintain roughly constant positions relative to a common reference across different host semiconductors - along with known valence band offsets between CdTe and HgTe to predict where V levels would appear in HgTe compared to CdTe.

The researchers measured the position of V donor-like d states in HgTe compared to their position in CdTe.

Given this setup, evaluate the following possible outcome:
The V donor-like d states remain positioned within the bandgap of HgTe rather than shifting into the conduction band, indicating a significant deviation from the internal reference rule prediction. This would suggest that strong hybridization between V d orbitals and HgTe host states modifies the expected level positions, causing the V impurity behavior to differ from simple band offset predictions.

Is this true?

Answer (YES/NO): NO